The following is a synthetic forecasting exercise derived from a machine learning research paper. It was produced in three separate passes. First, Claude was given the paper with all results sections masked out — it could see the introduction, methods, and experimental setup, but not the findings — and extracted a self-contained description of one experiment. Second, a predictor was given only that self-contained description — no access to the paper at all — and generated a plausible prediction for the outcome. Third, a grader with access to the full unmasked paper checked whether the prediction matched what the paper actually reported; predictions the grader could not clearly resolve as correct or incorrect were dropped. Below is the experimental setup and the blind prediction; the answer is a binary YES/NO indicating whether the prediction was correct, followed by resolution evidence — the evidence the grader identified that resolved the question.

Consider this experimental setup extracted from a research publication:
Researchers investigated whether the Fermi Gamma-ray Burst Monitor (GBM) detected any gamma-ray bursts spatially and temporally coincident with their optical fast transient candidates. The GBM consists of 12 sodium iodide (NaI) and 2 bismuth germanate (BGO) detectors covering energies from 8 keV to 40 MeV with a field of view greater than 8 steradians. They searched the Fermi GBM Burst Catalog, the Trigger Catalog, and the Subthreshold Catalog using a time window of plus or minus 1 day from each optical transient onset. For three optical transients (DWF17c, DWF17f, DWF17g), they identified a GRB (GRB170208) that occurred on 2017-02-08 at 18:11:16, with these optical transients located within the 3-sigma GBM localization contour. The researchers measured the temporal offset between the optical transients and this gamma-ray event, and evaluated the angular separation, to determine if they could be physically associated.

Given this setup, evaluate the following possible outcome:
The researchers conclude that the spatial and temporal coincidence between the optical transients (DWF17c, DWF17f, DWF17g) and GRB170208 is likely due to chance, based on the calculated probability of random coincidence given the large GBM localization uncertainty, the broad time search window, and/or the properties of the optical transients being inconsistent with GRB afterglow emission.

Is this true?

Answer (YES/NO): YES